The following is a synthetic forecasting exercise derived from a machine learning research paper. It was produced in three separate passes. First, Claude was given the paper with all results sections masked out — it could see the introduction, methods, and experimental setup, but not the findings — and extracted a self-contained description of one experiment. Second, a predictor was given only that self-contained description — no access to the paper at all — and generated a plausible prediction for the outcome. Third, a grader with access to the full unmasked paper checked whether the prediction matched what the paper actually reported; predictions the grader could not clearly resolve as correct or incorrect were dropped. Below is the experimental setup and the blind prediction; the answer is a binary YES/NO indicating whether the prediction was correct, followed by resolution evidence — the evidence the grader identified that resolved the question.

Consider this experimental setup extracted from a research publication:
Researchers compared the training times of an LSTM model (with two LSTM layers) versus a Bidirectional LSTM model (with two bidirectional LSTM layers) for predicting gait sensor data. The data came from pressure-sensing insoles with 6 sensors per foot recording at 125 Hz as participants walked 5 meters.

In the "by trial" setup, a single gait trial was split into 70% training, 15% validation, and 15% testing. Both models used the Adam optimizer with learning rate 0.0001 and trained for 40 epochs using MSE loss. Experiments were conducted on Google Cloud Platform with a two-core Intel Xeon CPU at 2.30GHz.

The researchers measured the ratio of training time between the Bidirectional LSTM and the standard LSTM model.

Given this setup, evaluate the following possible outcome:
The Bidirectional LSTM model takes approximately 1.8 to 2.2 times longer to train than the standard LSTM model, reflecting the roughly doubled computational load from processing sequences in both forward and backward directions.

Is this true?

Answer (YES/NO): NO